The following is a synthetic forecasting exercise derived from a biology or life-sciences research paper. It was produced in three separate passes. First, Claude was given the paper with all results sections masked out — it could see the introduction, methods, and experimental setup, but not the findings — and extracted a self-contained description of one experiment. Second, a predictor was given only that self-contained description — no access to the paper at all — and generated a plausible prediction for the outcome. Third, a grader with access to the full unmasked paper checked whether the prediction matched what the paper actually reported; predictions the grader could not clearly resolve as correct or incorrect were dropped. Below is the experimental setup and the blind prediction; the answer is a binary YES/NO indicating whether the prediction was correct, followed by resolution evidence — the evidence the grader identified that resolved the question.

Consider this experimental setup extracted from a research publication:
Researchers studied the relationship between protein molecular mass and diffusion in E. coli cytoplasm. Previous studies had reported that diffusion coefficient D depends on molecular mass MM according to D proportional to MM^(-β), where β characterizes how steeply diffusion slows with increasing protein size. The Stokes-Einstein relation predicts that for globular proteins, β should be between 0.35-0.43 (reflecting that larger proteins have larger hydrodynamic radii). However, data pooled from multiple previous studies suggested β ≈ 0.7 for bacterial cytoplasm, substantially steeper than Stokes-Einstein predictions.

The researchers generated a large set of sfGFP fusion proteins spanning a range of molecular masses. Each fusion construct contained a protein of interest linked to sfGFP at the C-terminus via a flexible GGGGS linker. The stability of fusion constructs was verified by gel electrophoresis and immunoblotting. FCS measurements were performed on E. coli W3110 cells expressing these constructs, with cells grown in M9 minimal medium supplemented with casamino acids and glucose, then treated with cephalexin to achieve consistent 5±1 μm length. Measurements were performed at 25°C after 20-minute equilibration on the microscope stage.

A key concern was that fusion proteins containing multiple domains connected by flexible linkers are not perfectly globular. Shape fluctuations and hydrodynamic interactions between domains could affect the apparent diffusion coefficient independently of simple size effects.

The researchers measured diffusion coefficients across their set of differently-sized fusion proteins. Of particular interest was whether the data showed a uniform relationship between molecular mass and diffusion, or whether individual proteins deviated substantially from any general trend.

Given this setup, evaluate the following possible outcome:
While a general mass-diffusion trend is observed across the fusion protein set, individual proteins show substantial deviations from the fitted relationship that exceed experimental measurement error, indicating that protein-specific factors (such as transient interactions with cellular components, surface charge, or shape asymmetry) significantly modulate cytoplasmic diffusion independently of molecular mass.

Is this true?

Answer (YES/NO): YES